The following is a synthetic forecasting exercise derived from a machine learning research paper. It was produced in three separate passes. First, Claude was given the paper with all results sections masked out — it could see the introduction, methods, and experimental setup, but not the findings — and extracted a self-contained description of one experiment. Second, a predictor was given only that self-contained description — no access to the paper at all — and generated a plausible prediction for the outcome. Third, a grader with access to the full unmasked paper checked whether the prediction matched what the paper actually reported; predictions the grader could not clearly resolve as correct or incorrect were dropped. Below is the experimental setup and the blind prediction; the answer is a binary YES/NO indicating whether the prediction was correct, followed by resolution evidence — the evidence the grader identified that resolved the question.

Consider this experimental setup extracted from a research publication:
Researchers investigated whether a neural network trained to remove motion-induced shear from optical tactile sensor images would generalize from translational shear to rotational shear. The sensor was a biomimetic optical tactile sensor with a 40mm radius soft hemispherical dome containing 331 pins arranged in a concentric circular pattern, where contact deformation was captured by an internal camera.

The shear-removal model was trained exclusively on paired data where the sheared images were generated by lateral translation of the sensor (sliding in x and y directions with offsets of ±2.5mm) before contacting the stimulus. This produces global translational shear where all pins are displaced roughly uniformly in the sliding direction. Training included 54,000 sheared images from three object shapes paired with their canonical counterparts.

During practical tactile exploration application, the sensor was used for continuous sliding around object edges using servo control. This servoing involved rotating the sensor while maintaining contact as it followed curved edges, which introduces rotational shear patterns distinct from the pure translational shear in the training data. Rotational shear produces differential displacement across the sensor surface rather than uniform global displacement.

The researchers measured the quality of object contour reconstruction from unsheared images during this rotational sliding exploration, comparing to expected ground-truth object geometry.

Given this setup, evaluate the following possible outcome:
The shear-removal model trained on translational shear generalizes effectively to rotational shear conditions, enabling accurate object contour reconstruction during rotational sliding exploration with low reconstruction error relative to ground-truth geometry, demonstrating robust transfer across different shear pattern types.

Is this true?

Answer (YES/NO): YES